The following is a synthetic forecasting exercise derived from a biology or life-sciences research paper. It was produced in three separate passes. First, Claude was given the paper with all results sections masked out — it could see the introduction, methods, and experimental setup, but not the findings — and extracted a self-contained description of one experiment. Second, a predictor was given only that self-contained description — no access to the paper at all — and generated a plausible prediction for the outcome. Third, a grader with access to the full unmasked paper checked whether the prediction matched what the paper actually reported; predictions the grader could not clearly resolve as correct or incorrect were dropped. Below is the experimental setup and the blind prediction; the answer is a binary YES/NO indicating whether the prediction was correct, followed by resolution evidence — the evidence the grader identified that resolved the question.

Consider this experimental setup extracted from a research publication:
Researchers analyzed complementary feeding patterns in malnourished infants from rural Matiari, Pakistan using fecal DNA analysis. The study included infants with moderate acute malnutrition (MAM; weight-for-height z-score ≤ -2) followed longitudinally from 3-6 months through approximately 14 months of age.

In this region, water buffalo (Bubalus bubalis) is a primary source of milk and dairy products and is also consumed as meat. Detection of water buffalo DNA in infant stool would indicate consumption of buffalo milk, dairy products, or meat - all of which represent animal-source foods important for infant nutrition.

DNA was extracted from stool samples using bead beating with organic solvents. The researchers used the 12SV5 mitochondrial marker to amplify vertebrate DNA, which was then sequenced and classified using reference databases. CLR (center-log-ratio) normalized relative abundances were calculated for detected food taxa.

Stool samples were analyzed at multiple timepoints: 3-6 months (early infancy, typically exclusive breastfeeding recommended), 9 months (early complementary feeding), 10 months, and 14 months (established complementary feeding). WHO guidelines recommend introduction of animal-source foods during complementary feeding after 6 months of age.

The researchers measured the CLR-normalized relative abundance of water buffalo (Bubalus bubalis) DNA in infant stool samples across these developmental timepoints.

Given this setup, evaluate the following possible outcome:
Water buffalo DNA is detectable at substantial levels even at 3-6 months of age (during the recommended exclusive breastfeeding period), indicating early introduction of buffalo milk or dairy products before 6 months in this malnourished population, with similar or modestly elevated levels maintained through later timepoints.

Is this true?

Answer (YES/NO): NO